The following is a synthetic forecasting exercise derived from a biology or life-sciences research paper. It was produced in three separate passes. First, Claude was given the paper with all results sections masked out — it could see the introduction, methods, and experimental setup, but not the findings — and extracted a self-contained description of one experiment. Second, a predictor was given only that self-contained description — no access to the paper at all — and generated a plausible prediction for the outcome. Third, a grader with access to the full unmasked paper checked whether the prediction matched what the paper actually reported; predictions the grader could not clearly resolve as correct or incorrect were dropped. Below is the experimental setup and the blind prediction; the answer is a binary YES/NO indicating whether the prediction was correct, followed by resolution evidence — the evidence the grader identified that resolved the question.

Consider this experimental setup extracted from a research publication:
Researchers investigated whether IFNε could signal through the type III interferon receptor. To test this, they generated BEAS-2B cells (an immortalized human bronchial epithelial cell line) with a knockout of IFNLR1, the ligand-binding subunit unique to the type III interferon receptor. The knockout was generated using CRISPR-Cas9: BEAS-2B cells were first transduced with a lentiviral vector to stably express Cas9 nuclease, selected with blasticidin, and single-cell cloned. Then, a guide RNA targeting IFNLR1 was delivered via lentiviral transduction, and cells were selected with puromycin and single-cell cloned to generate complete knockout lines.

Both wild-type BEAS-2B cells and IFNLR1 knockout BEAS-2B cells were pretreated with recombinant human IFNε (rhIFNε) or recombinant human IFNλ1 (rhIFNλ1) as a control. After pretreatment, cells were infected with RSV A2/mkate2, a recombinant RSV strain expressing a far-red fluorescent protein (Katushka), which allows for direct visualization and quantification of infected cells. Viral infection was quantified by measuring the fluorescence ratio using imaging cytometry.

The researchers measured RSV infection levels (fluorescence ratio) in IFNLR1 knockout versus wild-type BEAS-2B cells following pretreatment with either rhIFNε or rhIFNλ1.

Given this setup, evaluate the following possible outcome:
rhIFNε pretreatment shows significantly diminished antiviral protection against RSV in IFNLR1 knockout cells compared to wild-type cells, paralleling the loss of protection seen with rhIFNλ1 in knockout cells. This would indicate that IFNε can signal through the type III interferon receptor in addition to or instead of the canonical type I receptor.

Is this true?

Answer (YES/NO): NO